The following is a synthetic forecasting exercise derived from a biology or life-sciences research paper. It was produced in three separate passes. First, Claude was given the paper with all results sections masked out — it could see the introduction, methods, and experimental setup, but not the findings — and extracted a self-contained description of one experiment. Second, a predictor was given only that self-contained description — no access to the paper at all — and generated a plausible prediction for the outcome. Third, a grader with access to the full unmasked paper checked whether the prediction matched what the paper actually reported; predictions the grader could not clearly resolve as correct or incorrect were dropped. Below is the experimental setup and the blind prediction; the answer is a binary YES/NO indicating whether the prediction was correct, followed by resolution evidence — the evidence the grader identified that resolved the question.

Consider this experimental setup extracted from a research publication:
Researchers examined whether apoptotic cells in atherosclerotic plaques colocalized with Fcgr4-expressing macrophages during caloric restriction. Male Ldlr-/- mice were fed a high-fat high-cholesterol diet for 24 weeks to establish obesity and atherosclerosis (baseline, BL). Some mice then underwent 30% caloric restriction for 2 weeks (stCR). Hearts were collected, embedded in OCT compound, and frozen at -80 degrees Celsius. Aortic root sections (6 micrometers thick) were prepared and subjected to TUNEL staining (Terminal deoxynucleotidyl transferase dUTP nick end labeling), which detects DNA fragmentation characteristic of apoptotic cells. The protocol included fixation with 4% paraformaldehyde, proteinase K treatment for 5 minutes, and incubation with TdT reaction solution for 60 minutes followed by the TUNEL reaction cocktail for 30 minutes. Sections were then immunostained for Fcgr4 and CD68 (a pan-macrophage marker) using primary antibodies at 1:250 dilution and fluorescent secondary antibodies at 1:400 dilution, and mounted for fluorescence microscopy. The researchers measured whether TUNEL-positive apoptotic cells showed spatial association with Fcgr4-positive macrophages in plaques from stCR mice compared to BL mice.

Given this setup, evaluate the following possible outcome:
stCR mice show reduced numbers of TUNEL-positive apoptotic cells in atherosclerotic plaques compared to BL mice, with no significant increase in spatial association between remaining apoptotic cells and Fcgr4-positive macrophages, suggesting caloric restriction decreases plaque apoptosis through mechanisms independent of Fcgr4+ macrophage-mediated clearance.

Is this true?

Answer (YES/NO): NO